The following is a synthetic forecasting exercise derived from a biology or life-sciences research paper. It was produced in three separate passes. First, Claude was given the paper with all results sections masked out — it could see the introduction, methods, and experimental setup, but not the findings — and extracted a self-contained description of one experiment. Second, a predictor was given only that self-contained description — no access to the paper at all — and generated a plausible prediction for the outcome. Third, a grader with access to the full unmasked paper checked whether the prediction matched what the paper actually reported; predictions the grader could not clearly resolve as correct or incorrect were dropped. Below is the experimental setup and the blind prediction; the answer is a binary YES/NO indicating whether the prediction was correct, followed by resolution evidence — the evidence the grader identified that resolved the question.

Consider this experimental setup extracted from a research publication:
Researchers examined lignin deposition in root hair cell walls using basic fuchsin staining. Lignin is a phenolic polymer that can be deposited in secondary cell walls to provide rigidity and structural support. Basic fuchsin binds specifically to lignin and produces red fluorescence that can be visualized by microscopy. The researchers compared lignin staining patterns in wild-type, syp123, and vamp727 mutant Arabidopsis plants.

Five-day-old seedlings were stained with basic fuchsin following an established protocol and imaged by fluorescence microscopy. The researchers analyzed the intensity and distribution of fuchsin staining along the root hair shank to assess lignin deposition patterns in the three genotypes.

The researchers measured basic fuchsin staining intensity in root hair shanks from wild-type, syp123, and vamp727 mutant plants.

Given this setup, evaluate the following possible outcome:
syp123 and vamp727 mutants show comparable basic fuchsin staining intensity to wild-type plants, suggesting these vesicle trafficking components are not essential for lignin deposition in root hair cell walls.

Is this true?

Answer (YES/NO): NO